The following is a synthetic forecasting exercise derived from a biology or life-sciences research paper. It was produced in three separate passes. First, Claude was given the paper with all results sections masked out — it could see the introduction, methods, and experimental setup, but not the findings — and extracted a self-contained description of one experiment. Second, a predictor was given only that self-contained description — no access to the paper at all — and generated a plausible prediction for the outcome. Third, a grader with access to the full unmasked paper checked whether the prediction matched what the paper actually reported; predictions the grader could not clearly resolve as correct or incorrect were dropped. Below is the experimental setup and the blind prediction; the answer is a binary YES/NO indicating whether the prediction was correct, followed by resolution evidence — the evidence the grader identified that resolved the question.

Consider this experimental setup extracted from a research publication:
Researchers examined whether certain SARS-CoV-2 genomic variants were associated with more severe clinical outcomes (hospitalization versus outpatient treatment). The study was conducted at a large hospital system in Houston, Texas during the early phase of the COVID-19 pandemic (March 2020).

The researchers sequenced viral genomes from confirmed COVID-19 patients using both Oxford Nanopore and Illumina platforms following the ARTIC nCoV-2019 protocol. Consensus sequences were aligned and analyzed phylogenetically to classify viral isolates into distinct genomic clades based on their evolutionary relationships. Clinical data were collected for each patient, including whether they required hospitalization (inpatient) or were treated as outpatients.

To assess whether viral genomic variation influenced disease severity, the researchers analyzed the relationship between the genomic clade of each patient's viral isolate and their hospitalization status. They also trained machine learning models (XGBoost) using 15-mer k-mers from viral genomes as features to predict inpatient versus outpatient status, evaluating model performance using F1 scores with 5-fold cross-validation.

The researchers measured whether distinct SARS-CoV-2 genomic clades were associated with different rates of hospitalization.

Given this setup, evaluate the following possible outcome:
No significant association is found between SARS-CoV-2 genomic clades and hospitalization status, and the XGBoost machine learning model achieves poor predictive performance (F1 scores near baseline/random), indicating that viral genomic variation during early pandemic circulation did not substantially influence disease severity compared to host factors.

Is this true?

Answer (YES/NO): YES